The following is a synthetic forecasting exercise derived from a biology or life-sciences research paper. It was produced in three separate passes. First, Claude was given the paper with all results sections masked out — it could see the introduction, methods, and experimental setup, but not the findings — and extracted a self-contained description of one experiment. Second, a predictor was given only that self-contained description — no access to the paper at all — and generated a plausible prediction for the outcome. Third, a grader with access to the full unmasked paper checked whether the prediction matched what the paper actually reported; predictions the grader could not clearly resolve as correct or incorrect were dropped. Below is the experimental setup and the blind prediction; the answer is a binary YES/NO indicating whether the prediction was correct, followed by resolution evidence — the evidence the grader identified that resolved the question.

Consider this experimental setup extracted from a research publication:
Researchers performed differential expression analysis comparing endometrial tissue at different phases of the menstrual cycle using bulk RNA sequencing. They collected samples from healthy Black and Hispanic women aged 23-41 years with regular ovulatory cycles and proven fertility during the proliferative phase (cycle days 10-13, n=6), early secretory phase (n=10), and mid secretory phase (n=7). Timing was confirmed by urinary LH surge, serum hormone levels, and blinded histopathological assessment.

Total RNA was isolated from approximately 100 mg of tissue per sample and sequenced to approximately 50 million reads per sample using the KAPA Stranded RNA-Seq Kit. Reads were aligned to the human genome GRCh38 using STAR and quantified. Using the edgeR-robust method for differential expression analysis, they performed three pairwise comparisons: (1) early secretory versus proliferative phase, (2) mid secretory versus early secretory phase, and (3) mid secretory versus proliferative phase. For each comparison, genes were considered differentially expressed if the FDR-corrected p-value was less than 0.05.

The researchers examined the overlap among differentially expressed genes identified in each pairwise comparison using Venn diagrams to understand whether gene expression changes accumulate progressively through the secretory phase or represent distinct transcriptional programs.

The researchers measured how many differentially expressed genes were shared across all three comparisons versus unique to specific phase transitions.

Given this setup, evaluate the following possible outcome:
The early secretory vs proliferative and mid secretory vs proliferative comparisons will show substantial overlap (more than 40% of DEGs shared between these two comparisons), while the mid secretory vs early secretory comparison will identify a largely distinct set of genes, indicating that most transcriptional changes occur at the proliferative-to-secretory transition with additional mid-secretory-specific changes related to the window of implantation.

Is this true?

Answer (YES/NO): NO